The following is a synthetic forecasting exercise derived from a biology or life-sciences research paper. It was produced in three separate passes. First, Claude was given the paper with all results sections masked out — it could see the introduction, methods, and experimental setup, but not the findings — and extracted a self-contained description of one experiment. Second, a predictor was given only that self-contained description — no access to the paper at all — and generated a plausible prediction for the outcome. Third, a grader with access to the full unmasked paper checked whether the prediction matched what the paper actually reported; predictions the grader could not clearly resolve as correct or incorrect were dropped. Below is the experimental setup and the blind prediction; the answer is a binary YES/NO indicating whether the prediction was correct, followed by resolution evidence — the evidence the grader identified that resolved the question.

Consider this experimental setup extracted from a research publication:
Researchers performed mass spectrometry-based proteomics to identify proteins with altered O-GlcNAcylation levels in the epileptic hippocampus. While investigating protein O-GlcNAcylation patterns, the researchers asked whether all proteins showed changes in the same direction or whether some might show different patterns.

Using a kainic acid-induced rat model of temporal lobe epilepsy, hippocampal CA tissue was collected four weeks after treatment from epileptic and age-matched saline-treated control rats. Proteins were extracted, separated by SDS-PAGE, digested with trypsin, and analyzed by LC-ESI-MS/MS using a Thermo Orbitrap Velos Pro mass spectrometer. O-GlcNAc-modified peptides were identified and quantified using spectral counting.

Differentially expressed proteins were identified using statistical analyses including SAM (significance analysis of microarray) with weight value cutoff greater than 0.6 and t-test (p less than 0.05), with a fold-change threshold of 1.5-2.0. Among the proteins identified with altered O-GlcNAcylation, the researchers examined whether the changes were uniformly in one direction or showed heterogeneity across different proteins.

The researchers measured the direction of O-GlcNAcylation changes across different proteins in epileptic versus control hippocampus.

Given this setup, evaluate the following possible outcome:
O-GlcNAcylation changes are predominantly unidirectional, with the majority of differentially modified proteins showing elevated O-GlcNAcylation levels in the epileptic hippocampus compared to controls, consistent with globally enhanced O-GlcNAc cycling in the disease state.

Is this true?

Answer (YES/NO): NO